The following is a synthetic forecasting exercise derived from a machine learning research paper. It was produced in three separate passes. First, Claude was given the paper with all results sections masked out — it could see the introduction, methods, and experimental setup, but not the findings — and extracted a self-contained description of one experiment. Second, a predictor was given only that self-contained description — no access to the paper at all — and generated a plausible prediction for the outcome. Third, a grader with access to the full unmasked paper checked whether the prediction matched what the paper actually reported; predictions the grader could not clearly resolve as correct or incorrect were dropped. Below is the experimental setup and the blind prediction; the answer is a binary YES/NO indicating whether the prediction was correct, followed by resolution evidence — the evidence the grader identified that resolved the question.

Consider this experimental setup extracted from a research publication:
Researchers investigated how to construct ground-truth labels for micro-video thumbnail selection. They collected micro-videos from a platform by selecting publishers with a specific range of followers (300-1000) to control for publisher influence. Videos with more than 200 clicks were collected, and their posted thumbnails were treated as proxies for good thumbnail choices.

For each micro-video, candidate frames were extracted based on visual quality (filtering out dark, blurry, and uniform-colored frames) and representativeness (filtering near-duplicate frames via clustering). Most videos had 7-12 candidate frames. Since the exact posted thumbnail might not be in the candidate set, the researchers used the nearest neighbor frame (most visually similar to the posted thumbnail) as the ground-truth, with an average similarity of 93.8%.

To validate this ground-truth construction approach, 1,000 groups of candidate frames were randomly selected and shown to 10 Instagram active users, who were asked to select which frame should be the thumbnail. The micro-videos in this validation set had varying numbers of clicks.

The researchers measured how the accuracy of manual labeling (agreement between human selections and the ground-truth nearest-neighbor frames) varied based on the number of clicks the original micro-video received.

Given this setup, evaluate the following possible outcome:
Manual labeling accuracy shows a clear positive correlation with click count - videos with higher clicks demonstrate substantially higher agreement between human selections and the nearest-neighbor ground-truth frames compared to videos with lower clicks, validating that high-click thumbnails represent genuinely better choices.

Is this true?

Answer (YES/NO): YES